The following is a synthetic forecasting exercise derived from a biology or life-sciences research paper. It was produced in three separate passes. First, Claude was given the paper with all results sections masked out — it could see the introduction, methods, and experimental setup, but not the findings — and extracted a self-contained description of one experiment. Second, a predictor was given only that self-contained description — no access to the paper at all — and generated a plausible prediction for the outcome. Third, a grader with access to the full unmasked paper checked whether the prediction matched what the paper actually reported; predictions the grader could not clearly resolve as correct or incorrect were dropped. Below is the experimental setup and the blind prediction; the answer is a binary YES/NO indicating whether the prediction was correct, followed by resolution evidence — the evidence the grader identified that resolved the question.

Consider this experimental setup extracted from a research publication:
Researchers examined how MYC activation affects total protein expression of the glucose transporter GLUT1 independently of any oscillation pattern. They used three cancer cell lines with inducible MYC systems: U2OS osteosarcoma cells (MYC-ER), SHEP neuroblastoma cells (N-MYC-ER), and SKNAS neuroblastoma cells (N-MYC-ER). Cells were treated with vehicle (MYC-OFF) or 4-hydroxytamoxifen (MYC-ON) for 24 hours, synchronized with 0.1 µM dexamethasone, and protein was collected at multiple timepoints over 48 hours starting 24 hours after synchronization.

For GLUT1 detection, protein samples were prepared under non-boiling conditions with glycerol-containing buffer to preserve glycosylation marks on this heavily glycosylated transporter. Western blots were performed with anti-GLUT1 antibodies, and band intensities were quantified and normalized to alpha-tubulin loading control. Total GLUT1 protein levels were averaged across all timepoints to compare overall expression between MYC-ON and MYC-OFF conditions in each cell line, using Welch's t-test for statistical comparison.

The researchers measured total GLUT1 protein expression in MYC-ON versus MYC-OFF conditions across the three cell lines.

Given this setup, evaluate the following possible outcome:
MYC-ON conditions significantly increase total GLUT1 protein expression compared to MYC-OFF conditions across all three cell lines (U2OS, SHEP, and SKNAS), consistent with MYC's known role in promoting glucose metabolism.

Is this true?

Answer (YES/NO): NO